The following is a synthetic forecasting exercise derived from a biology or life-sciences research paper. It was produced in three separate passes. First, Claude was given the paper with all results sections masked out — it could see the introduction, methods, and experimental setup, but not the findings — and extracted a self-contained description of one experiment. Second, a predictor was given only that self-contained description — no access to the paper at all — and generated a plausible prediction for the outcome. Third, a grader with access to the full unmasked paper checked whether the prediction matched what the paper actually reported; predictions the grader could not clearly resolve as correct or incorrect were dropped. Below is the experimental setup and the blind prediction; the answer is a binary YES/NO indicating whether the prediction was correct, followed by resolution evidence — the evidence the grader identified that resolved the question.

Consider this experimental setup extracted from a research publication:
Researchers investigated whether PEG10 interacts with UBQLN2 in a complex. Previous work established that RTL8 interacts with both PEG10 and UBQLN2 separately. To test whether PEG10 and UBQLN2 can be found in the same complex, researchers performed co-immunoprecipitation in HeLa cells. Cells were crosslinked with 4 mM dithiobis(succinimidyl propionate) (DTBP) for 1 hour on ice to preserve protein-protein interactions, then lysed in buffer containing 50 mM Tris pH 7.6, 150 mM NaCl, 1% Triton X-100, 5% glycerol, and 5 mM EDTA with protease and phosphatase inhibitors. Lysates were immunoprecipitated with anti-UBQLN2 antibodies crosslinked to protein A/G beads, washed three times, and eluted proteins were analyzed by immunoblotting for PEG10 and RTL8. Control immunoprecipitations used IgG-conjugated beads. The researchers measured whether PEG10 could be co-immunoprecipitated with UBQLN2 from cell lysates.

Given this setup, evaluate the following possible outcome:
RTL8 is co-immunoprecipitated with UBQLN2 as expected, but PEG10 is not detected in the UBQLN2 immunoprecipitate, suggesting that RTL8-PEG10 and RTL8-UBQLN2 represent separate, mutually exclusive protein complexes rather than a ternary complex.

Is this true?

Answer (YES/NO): NO